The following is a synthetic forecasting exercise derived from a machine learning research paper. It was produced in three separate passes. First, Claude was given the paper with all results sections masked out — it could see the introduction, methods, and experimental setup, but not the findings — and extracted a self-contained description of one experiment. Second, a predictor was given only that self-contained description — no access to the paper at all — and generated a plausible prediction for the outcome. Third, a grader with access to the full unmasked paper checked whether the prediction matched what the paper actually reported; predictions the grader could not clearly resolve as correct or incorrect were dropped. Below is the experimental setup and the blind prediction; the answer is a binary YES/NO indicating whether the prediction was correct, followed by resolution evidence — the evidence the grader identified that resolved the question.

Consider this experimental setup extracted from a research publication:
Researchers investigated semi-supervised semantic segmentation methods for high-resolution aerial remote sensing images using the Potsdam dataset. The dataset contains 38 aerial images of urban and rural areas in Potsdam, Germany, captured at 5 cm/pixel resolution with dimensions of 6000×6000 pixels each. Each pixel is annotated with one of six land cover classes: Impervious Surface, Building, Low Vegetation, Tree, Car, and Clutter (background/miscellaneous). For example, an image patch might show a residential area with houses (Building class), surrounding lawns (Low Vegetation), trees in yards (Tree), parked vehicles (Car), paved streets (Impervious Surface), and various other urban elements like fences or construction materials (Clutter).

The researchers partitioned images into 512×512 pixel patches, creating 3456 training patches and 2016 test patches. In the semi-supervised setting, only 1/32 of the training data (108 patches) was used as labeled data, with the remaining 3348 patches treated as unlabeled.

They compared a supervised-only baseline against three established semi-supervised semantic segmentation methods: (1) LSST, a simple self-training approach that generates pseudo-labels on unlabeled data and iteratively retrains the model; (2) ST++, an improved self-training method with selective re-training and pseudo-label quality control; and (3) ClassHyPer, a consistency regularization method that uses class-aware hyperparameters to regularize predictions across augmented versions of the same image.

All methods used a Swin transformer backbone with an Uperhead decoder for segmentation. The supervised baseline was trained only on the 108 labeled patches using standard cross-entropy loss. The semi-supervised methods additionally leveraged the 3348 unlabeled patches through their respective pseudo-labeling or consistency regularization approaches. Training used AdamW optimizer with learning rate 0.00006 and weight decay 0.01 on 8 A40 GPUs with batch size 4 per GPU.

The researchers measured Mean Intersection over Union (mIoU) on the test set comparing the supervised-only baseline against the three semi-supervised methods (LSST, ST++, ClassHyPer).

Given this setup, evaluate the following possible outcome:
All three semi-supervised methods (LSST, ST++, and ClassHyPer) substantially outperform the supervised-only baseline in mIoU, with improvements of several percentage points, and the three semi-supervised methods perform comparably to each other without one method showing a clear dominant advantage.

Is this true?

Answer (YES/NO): NO